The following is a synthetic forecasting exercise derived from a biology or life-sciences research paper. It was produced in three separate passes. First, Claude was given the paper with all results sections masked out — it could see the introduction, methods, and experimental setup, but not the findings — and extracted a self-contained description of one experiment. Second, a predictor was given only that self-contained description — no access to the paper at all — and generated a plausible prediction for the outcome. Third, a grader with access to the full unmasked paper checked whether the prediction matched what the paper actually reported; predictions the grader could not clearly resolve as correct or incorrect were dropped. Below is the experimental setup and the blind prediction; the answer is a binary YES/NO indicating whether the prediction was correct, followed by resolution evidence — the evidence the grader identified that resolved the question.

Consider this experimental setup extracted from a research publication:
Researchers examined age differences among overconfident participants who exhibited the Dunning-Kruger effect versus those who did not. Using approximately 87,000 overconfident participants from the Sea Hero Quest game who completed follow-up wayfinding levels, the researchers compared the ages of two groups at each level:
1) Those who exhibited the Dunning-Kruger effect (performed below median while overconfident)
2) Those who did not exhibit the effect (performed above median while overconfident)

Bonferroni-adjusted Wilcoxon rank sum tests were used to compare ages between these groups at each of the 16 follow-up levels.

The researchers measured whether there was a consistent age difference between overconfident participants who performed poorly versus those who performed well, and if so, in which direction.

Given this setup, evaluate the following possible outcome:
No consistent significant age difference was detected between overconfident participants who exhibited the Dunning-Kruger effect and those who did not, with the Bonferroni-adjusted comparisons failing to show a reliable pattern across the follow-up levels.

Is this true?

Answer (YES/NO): NO